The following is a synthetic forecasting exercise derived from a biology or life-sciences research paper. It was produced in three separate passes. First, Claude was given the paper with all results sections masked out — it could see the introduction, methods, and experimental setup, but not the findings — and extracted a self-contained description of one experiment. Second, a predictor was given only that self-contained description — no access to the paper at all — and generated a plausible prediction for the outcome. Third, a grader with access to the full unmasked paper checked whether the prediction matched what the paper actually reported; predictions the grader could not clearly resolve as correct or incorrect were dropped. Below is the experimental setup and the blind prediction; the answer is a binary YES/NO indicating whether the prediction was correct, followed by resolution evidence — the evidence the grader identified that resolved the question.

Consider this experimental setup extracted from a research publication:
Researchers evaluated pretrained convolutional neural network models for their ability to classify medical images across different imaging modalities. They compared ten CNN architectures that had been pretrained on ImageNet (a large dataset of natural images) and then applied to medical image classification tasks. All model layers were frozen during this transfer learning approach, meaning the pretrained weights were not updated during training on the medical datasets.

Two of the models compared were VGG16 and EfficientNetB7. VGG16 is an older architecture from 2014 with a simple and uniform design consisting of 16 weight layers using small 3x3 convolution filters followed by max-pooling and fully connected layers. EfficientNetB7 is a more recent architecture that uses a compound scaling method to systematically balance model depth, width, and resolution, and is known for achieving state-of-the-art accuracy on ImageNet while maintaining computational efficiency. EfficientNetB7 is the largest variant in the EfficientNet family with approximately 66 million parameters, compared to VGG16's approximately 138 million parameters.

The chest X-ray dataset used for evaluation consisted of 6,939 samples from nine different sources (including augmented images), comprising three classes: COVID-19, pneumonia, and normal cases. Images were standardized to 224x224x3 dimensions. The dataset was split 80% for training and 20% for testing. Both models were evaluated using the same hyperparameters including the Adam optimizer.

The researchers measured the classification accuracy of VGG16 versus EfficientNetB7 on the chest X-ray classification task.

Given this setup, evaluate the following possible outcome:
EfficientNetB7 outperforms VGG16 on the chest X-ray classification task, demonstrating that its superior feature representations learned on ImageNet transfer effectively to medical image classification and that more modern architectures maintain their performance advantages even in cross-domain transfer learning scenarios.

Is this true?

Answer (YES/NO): NO